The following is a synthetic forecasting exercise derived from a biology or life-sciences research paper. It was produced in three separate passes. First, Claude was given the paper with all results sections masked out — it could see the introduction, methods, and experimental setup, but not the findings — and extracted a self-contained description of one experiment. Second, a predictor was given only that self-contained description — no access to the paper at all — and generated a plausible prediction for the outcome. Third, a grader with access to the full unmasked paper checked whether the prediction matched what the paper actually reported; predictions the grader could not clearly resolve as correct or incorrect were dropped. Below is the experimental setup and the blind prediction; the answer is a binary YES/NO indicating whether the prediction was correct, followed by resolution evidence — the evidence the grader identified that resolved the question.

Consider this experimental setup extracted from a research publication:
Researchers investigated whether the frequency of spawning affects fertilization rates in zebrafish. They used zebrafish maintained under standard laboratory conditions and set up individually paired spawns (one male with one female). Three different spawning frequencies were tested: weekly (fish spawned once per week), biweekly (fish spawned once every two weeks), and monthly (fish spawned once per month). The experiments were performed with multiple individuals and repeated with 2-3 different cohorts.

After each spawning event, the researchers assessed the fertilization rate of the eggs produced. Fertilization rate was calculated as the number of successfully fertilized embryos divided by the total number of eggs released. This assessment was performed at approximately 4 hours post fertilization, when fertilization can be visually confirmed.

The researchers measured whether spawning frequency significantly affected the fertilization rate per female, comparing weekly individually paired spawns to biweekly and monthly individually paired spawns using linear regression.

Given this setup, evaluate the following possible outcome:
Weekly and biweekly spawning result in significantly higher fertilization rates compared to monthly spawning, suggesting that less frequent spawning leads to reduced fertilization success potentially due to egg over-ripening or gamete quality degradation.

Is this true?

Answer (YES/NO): NO